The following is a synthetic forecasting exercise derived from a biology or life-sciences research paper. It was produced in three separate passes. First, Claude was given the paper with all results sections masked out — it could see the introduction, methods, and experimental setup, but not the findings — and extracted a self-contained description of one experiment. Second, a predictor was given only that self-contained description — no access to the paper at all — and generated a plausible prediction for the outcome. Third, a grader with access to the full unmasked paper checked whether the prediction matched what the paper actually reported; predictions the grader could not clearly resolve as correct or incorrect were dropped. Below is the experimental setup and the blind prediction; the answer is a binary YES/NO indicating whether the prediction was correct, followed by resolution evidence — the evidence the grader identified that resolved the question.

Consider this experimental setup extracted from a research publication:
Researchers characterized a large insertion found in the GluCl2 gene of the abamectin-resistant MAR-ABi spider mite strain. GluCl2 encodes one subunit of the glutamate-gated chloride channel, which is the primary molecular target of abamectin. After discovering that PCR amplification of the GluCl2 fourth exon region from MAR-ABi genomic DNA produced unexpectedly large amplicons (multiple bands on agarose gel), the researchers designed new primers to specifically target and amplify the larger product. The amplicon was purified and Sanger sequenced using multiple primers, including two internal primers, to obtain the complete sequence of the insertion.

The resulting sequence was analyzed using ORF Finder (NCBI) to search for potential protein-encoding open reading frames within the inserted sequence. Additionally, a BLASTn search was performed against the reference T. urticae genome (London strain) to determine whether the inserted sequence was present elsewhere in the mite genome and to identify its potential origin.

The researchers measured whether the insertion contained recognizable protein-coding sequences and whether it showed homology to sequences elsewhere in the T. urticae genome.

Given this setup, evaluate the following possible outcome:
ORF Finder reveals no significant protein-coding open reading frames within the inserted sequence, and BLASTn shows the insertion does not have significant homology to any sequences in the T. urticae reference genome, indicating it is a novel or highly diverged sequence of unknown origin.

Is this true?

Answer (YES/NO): YES